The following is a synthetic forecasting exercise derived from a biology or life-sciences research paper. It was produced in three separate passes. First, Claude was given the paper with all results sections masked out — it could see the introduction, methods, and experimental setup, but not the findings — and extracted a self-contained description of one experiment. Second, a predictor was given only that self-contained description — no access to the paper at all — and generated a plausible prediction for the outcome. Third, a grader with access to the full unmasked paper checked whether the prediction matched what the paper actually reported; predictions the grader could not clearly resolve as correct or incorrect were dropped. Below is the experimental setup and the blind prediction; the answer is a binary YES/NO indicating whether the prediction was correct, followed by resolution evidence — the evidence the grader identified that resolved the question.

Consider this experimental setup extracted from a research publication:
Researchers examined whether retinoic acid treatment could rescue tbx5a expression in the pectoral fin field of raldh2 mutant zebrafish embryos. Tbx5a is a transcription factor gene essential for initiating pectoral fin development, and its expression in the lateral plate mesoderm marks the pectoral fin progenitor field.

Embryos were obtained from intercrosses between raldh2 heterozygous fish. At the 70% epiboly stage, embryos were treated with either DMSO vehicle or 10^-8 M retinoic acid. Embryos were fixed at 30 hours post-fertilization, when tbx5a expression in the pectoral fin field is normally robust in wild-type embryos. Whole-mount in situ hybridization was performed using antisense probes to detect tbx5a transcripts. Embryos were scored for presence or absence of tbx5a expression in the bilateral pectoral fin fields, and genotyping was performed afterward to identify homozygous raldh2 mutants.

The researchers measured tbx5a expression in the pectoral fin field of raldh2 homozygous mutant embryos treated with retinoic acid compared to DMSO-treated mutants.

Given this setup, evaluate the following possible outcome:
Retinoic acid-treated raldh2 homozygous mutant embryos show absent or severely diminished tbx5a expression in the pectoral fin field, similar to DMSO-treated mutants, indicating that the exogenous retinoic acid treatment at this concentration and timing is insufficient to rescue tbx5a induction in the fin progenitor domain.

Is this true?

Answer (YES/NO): NO